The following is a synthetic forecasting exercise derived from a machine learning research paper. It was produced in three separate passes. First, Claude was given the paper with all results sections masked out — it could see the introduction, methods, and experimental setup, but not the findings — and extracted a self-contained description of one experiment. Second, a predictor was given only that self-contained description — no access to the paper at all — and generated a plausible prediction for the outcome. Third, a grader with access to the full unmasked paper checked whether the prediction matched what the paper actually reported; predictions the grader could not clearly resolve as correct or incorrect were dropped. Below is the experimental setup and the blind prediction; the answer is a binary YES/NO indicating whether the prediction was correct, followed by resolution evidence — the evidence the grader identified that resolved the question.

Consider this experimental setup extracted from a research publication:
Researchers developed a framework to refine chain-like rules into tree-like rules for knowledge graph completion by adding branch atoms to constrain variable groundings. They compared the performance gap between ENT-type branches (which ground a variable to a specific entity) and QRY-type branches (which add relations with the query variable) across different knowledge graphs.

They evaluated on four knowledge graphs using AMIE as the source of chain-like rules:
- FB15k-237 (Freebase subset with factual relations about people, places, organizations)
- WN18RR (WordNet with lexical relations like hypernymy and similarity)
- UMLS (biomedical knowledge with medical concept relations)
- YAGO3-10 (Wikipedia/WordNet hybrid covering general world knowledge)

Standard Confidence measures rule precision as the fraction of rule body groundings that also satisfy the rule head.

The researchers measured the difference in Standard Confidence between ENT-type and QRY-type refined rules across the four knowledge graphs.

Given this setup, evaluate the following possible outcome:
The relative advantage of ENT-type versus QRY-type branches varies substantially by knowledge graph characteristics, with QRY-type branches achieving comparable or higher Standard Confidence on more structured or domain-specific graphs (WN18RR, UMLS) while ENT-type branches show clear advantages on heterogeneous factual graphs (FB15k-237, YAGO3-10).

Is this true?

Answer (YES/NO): NO